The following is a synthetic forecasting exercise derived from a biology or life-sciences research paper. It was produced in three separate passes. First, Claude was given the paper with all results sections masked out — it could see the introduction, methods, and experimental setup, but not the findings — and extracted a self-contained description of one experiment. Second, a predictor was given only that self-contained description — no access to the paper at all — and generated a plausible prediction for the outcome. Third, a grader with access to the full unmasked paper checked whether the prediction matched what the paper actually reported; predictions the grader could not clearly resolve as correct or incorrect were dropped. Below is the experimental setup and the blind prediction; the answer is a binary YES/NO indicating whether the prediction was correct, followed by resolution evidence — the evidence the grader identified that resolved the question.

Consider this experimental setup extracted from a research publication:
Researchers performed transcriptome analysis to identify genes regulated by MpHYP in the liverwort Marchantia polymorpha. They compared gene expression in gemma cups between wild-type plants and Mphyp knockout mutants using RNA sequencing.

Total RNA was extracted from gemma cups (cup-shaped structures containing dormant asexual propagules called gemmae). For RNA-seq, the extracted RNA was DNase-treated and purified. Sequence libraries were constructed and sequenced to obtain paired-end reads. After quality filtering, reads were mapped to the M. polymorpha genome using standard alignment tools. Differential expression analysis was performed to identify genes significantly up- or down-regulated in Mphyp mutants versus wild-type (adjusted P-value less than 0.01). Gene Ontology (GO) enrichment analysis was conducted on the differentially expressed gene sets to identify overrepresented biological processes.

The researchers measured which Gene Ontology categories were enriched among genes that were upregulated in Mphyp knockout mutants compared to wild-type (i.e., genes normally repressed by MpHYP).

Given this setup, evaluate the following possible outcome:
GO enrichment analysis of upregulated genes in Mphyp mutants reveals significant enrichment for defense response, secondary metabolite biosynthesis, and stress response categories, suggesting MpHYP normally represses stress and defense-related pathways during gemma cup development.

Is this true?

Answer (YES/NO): NO